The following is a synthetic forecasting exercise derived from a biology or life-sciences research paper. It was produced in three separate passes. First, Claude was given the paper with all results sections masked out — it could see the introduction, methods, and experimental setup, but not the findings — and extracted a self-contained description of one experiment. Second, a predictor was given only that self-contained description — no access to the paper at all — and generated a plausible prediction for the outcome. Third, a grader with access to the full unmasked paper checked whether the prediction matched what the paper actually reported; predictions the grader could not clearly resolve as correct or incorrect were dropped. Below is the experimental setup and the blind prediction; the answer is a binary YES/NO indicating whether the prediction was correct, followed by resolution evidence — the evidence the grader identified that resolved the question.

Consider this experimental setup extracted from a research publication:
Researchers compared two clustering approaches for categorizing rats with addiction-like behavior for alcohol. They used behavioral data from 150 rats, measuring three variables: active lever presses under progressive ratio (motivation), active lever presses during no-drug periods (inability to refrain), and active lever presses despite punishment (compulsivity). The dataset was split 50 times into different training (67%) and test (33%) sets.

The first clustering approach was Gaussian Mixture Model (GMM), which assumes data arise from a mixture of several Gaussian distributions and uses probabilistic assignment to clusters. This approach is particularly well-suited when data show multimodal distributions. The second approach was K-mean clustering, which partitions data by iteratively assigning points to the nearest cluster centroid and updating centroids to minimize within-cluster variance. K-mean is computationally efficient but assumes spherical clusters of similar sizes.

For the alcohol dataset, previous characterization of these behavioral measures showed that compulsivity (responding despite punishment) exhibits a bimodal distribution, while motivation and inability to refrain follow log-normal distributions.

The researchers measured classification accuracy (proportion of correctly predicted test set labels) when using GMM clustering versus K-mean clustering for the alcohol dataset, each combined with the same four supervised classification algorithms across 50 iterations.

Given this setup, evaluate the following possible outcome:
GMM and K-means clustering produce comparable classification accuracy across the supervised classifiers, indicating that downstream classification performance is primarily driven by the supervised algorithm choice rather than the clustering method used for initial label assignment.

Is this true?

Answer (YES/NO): NO